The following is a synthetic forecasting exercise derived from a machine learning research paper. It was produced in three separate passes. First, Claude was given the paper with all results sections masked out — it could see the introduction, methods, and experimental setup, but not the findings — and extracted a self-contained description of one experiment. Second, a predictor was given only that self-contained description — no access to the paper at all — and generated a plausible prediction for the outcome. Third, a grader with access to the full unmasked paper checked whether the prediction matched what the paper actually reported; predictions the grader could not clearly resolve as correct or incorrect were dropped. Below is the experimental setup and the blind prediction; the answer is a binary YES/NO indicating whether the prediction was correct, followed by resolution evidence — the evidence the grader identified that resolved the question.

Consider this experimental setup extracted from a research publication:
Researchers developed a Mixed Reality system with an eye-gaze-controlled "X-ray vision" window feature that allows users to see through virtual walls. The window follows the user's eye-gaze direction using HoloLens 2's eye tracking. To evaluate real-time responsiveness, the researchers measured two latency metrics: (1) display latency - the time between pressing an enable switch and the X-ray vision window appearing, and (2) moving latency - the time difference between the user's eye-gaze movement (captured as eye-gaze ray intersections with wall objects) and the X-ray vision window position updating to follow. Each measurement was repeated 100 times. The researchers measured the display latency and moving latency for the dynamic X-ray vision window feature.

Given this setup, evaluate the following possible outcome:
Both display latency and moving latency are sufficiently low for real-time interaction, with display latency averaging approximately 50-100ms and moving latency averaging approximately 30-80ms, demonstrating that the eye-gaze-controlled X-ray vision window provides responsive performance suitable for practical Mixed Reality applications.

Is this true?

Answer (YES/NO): NO